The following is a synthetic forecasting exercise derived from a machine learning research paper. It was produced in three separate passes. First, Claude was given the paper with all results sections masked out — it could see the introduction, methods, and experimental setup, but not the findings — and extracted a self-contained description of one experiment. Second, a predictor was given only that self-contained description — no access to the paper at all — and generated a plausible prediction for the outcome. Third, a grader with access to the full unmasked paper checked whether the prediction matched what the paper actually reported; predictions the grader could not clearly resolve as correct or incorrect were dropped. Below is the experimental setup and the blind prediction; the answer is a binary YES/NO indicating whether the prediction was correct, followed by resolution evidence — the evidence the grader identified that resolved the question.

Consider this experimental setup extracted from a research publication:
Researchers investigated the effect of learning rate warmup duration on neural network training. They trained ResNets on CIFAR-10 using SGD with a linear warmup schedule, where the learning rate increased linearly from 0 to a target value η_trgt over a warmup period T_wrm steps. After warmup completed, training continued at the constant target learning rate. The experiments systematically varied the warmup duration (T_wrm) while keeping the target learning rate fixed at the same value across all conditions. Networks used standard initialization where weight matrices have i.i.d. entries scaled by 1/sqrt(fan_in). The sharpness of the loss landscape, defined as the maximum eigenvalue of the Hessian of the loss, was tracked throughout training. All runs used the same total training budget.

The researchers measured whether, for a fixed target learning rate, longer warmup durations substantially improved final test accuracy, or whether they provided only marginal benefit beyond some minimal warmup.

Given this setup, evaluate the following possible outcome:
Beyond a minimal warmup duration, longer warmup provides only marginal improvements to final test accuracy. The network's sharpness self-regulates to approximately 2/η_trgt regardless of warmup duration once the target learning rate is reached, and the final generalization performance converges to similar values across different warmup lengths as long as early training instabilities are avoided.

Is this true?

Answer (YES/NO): YES